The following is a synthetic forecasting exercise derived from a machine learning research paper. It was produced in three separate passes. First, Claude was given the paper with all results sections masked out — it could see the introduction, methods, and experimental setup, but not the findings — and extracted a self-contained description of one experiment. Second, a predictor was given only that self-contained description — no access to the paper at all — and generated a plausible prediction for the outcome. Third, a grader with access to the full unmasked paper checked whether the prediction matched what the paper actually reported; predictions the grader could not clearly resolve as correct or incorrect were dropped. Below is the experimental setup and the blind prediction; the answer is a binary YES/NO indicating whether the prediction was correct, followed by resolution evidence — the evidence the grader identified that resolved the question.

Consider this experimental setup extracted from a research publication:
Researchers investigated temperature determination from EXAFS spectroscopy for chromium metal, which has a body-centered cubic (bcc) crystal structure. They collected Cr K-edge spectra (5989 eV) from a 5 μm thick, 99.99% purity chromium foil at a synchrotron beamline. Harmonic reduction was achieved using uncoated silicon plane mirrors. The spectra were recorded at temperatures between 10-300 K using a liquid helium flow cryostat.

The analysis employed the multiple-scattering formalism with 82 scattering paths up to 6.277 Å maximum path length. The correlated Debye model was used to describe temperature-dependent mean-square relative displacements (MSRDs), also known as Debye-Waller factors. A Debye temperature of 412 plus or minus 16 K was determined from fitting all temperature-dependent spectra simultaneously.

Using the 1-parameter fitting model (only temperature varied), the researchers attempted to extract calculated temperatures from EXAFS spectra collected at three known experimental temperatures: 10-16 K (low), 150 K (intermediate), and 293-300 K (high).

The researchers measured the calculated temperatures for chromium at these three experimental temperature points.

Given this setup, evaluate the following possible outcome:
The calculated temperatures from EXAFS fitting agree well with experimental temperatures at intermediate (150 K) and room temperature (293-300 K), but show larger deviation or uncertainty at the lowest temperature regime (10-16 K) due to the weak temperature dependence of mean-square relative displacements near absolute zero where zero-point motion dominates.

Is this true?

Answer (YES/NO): NO